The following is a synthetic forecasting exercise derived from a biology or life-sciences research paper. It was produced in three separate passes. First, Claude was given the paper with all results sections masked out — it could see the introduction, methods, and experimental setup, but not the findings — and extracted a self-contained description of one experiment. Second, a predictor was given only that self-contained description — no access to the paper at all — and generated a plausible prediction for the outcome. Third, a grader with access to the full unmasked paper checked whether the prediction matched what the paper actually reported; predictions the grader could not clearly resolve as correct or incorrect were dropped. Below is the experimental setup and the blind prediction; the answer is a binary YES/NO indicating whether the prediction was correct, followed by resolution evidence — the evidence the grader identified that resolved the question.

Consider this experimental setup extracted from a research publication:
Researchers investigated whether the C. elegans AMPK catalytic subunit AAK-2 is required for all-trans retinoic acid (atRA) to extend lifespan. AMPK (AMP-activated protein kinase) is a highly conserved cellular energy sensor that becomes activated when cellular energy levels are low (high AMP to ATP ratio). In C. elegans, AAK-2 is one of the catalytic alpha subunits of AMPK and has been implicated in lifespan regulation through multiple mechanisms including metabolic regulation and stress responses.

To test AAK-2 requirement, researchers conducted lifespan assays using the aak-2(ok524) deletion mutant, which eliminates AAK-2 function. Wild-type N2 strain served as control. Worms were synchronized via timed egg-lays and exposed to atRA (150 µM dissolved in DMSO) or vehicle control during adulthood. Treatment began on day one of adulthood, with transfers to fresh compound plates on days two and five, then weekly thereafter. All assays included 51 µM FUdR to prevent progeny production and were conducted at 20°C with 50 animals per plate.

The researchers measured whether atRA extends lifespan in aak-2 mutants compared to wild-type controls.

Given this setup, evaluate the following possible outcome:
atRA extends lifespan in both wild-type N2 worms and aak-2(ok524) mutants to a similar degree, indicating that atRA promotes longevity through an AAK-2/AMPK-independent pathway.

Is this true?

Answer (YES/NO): NO